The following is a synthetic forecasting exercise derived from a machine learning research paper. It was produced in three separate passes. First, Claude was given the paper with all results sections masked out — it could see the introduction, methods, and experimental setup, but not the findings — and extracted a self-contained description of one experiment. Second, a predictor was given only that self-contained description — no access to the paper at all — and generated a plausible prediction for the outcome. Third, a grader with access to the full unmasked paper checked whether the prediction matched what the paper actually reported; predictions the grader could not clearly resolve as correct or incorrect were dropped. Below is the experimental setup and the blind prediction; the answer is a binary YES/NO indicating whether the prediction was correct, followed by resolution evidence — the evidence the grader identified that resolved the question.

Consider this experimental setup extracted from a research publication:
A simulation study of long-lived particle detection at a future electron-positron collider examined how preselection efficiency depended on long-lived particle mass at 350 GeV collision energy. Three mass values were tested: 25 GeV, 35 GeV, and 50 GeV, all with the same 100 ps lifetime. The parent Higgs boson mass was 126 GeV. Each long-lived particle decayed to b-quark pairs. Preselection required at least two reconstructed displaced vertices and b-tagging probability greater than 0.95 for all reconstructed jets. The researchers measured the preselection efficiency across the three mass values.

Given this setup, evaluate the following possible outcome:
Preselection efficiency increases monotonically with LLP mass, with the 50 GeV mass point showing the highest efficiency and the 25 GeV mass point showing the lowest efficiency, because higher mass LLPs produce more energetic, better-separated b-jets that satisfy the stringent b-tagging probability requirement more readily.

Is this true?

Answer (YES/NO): NO